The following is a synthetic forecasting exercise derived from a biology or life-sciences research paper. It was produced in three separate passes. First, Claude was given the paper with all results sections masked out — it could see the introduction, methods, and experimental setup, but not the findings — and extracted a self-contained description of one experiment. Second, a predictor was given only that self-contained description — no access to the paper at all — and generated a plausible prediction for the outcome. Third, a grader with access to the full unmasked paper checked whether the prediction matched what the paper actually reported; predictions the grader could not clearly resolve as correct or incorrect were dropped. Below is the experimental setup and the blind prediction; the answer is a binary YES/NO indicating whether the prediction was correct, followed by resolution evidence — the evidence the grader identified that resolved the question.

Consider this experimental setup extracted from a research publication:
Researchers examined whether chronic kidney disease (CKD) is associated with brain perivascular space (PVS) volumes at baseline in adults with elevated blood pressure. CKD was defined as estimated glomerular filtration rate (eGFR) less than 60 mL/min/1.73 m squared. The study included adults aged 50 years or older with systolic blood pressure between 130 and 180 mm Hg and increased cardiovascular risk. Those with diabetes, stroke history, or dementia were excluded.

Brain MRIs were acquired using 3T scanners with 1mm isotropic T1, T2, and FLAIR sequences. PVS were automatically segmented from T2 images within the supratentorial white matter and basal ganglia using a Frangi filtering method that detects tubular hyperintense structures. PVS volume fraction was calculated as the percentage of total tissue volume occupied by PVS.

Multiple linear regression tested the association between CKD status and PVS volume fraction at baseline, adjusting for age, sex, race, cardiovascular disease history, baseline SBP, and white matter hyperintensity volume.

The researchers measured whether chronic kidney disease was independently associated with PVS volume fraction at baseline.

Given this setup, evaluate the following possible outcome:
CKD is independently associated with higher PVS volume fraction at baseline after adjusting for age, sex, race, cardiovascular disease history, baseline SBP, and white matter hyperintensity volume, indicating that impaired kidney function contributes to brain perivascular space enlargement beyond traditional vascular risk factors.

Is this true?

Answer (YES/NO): NO